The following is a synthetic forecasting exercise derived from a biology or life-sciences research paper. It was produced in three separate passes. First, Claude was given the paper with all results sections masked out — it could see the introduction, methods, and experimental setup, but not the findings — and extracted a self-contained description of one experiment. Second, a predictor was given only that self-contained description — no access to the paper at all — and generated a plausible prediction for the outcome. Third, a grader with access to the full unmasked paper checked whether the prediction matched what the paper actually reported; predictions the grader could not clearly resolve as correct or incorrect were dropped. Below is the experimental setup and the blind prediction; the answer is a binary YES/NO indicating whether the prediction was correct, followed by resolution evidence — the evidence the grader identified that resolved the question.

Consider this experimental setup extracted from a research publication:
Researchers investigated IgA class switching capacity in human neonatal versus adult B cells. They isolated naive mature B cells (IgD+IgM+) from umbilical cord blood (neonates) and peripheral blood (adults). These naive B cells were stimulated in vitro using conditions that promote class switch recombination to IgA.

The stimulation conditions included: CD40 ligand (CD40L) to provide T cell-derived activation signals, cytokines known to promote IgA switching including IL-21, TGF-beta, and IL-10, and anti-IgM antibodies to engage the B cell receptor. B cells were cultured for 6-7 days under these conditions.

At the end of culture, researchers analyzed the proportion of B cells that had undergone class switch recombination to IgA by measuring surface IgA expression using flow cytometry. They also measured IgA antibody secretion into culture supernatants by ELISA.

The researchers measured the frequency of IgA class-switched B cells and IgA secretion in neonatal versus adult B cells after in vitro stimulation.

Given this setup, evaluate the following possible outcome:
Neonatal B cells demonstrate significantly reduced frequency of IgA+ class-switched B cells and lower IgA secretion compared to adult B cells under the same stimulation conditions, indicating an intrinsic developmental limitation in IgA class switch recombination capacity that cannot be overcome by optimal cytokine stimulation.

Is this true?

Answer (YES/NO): NO